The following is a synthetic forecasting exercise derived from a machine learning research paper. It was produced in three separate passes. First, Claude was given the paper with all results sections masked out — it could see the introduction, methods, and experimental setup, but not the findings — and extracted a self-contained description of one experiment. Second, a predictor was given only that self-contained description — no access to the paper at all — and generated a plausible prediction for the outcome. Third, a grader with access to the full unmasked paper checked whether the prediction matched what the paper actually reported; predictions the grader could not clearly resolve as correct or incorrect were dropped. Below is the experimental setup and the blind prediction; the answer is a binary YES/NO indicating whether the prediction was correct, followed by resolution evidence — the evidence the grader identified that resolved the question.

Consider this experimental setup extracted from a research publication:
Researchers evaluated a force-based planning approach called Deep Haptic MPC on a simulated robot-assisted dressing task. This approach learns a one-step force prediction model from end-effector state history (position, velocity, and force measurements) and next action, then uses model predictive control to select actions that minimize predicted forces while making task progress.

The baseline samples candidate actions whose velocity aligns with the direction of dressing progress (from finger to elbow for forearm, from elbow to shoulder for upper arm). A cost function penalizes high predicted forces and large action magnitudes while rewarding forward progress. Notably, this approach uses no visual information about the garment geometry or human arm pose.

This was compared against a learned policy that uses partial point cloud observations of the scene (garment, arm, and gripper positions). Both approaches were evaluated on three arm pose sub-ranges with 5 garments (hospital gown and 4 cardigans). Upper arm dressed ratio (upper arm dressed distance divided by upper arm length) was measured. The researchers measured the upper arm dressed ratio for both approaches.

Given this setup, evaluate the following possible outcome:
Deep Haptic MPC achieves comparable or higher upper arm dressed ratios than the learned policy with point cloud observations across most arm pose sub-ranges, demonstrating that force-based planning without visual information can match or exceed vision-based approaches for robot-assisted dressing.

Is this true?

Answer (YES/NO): NO